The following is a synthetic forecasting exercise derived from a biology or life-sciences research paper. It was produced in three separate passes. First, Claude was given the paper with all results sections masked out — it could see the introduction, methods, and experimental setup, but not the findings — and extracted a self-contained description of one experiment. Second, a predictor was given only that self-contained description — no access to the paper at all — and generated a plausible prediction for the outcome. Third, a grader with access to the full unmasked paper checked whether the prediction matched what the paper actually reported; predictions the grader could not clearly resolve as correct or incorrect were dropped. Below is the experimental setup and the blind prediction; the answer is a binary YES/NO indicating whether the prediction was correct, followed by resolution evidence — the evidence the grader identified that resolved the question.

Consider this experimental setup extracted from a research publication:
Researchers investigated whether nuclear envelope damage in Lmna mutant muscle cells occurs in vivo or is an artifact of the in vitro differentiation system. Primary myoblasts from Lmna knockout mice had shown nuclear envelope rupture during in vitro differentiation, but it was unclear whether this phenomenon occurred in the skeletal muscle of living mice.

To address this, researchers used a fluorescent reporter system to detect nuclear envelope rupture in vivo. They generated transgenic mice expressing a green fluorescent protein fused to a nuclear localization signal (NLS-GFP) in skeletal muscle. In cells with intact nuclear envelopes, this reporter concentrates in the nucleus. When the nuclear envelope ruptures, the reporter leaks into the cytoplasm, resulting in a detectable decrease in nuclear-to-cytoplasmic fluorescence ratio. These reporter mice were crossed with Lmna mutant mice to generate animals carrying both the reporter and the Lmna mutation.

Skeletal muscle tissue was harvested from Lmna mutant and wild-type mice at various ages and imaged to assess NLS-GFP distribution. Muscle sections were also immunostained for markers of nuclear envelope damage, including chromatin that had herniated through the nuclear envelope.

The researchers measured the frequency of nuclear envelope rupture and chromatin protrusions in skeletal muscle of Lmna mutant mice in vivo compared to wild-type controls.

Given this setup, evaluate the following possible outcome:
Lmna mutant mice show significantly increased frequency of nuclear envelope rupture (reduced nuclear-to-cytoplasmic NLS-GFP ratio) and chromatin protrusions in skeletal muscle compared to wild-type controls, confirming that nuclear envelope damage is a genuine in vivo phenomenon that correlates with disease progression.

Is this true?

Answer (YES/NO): NO